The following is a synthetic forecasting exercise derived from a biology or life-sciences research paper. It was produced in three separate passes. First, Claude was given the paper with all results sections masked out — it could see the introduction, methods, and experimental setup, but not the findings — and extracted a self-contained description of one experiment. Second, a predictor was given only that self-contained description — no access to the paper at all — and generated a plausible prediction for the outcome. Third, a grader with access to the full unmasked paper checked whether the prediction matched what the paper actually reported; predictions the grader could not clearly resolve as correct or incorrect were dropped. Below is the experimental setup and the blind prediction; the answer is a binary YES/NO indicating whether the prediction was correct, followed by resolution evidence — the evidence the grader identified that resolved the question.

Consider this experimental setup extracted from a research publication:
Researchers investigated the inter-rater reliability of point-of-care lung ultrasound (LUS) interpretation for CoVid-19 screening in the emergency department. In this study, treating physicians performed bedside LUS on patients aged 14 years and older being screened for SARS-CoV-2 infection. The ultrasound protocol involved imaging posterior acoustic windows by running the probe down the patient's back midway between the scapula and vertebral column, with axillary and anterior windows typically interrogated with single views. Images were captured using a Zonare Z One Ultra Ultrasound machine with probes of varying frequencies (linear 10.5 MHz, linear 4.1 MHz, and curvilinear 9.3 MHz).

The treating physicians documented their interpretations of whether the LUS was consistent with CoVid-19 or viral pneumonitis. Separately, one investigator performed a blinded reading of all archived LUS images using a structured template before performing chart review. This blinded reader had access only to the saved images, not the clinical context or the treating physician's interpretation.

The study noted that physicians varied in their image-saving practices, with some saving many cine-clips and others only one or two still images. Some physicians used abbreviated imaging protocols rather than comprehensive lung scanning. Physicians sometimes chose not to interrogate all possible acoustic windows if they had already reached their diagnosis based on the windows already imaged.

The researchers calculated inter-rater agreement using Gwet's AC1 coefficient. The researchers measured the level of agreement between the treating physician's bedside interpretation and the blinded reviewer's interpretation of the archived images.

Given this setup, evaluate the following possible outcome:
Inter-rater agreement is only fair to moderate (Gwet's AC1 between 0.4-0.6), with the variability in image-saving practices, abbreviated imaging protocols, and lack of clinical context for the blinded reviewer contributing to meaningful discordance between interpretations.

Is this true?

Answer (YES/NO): NO